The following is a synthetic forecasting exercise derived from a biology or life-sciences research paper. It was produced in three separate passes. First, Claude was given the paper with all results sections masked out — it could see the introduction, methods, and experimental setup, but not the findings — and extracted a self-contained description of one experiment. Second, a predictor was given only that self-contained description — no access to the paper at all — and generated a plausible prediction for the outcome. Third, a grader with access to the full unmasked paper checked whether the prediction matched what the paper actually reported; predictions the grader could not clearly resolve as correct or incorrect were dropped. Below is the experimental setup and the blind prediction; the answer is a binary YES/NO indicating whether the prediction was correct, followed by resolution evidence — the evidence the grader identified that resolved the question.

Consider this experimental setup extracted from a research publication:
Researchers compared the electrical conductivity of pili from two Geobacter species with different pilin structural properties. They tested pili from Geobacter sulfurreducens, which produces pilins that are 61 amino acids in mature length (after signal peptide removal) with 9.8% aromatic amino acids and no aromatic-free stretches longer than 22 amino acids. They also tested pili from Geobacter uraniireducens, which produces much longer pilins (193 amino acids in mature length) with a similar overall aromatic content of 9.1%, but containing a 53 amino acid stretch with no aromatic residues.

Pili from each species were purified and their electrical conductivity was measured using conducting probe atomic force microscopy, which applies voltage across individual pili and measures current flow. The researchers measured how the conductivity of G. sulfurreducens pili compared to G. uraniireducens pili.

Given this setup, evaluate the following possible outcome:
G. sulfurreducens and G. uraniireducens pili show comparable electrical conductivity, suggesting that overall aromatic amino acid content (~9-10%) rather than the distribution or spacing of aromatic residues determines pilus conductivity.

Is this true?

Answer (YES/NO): NO